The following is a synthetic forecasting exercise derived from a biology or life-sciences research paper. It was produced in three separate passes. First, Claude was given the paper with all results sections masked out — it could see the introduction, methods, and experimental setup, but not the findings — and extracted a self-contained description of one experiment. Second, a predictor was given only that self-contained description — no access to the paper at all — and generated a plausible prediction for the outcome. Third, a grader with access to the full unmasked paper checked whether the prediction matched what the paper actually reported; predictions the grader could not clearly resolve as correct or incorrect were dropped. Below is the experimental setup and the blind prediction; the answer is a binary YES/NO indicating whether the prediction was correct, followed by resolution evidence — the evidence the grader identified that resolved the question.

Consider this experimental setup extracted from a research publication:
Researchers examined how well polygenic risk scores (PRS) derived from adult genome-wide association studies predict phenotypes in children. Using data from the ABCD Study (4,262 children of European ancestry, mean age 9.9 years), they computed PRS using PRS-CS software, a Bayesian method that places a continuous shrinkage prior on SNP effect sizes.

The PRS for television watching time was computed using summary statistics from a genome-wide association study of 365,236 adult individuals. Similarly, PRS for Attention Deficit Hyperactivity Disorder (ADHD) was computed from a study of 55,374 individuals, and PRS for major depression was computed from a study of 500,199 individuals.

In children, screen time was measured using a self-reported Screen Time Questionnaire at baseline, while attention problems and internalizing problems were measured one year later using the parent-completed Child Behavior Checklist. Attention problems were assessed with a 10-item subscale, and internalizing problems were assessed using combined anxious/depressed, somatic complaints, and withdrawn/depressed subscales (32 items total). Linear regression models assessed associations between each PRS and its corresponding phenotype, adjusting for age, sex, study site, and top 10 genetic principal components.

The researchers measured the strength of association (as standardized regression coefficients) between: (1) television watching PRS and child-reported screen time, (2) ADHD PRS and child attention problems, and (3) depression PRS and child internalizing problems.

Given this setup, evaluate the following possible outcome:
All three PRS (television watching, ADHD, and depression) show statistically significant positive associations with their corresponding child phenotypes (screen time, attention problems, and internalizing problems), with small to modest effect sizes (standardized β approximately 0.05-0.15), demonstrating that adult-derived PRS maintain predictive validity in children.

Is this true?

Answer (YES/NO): NO